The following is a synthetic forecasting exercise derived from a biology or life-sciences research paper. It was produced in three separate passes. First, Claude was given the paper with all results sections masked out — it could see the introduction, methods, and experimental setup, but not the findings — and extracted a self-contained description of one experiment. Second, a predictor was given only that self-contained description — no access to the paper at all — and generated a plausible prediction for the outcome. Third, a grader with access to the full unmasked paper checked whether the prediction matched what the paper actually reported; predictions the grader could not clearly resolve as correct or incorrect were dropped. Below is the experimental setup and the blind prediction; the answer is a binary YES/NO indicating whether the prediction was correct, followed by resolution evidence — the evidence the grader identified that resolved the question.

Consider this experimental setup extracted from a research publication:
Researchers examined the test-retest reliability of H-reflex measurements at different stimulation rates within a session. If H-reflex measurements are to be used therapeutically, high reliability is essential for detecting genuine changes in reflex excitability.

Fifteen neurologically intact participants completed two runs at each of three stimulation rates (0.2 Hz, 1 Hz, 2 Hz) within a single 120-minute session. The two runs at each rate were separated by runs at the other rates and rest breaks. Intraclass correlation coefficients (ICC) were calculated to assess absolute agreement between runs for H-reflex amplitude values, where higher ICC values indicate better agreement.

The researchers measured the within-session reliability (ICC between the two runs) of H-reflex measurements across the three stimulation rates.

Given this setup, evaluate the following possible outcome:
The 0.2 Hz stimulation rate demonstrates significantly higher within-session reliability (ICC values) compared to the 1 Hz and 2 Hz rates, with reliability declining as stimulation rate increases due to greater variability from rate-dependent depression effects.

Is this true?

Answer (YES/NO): NO